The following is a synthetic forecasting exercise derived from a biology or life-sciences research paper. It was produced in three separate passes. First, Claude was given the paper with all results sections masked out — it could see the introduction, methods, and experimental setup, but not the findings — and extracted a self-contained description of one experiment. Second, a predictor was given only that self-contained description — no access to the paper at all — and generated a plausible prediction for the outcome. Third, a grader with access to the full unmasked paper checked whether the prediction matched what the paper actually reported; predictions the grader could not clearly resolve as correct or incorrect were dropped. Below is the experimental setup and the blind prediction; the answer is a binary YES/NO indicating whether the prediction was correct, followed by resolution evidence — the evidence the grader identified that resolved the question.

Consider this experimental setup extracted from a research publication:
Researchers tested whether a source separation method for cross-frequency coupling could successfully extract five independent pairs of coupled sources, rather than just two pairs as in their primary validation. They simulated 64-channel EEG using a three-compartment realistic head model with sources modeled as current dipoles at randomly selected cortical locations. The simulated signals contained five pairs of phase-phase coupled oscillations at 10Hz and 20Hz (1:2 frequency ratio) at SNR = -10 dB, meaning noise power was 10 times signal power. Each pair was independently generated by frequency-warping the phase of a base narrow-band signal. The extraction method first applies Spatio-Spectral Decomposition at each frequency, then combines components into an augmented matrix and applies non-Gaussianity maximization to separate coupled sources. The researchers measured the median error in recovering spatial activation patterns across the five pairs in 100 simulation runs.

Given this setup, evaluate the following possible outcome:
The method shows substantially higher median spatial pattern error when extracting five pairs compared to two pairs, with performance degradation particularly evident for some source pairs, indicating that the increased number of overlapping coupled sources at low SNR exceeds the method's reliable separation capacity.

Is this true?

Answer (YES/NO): NO